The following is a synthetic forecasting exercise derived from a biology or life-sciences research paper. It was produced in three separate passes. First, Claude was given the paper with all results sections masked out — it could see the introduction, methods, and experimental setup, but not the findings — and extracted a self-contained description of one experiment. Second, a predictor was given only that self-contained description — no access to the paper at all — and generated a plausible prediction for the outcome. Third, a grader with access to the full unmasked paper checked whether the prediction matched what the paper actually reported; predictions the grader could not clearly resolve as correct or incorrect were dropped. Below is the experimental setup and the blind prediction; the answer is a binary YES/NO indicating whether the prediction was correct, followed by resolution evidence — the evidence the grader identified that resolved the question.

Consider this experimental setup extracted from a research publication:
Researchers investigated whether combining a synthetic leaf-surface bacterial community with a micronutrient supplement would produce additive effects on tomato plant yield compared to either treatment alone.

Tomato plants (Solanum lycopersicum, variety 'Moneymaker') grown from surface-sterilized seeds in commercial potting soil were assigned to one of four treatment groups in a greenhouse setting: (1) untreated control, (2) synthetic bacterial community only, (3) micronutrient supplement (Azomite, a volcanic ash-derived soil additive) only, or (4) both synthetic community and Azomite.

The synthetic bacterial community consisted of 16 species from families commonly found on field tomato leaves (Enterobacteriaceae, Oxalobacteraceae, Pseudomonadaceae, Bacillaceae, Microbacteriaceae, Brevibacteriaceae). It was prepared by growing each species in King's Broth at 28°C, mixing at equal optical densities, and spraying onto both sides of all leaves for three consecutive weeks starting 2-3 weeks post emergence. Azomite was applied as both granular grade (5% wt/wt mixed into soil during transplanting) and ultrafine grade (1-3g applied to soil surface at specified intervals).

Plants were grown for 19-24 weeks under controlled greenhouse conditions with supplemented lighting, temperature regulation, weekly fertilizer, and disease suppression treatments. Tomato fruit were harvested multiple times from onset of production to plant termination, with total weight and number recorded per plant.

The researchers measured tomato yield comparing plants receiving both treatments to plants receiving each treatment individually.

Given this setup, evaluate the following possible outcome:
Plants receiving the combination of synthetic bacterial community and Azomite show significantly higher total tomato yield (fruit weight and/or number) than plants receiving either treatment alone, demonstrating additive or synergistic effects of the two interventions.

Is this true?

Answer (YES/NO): YES